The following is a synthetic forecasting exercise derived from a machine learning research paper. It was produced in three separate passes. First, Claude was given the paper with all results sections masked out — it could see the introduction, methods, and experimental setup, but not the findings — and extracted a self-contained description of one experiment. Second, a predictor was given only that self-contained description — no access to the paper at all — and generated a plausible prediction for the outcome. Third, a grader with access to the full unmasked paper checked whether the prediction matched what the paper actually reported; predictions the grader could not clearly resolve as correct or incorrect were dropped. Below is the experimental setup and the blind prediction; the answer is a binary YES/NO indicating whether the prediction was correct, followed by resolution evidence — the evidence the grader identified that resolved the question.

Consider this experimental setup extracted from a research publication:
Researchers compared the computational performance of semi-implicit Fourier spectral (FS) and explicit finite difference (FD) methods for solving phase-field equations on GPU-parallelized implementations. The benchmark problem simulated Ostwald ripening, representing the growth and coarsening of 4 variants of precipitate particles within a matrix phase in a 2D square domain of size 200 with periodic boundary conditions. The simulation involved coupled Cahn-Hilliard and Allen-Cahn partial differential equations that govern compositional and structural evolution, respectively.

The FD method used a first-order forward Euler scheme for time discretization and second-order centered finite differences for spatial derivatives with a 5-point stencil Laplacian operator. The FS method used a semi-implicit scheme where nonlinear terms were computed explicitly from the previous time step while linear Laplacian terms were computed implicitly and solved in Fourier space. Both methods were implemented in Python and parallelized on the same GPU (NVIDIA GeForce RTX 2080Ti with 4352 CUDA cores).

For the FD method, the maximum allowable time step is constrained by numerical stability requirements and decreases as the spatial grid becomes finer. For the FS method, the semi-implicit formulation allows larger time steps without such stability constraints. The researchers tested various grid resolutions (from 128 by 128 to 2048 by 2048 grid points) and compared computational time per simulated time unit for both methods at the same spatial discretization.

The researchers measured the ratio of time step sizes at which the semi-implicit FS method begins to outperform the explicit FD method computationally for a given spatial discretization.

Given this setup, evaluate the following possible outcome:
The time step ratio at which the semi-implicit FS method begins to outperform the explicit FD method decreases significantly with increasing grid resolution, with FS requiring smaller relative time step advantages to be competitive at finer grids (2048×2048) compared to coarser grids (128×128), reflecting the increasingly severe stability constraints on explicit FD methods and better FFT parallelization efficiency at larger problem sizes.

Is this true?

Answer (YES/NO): NO